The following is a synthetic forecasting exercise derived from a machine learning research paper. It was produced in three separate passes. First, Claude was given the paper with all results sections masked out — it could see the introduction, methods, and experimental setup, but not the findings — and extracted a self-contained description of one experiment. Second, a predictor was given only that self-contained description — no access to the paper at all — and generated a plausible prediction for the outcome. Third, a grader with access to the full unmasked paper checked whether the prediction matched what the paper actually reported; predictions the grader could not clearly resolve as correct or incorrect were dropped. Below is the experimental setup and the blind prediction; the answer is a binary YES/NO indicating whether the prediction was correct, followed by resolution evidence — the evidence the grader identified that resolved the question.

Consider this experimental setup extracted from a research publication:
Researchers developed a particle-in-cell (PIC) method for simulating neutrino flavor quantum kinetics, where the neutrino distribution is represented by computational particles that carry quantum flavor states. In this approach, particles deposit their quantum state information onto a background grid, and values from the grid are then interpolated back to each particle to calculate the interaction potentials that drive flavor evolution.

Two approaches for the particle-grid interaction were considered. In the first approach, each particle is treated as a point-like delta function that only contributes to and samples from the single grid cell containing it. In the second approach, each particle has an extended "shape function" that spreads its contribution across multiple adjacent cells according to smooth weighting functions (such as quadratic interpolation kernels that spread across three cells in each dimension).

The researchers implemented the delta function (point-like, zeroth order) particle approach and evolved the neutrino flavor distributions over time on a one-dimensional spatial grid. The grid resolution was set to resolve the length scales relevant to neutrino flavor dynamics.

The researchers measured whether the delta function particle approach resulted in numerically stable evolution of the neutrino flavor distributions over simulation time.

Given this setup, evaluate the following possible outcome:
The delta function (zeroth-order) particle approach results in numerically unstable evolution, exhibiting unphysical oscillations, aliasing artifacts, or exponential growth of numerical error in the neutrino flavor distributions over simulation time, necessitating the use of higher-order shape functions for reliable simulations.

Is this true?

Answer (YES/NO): YES